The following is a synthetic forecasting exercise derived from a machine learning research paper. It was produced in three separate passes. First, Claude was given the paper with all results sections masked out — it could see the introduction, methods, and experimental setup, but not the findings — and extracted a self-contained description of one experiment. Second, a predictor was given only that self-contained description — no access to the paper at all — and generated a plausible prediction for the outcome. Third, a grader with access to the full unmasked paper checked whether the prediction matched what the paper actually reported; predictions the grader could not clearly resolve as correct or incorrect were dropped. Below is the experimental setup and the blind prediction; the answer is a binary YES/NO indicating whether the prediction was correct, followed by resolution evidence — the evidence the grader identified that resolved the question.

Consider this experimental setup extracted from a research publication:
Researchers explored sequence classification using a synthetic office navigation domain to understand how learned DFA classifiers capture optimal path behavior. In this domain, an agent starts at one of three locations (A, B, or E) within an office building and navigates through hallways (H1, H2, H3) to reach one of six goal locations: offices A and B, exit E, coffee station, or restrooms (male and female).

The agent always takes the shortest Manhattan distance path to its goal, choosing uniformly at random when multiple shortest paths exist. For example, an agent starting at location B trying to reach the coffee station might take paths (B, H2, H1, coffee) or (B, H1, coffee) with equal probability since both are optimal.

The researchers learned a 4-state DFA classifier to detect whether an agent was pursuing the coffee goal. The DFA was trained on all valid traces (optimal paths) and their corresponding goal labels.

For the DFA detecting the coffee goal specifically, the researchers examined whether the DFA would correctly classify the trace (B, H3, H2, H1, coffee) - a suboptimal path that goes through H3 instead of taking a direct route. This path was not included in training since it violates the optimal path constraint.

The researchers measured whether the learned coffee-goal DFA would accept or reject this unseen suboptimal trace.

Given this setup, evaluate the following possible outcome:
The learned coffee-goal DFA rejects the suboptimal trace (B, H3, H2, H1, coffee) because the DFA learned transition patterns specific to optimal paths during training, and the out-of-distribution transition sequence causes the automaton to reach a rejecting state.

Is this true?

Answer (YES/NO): NO